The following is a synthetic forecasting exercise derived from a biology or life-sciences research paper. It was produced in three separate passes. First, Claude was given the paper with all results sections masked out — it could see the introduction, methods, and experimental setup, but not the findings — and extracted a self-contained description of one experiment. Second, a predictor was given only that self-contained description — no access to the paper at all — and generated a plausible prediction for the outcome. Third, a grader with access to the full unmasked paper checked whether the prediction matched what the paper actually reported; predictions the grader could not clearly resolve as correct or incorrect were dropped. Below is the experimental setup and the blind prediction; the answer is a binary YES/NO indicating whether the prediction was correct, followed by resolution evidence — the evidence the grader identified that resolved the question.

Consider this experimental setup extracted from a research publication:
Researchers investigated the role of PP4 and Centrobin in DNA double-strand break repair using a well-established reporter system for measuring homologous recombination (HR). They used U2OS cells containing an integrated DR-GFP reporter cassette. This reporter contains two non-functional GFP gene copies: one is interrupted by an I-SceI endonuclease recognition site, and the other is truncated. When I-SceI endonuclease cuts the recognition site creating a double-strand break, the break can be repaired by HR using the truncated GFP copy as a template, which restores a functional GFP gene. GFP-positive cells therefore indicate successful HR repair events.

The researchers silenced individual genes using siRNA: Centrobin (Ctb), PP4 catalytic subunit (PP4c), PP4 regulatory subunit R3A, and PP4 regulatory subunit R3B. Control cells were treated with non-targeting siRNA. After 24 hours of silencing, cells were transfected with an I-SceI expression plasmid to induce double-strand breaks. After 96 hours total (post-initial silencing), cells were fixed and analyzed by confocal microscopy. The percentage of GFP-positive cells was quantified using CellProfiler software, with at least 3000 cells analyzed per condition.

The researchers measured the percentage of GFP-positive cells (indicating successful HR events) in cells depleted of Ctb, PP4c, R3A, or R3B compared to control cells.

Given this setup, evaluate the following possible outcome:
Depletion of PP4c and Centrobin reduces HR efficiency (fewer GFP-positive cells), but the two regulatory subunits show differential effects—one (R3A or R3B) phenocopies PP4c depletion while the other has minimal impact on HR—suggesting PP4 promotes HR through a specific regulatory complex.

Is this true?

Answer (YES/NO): NO